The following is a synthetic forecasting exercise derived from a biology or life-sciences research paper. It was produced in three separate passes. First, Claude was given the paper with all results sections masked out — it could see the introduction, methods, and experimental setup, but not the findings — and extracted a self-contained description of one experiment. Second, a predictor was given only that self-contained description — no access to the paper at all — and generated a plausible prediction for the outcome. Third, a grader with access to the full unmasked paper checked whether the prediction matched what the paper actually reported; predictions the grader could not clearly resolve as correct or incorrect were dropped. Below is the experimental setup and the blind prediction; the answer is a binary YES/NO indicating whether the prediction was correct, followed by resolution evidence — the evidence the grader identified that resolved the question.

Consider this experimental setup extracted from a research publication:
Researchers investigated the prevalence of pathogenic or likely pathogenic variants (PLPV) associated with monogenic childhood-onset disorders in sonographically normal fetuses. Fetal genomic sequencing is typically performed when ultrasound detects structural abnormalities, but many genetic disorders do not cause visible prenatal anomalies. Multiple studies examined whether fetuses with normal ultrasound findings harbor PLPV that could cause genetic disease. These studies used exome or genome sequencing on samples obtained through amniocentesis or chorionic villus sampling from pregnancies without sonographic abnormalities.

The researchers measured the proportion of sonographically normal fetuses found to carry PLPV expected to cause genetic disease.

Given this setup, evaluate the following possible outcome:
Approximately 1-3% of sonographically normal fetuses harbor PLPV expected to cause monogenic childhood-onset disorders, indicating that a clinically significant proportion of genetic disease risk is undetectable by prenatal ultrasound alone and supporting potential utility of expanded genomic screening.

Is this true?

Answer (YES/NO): NO